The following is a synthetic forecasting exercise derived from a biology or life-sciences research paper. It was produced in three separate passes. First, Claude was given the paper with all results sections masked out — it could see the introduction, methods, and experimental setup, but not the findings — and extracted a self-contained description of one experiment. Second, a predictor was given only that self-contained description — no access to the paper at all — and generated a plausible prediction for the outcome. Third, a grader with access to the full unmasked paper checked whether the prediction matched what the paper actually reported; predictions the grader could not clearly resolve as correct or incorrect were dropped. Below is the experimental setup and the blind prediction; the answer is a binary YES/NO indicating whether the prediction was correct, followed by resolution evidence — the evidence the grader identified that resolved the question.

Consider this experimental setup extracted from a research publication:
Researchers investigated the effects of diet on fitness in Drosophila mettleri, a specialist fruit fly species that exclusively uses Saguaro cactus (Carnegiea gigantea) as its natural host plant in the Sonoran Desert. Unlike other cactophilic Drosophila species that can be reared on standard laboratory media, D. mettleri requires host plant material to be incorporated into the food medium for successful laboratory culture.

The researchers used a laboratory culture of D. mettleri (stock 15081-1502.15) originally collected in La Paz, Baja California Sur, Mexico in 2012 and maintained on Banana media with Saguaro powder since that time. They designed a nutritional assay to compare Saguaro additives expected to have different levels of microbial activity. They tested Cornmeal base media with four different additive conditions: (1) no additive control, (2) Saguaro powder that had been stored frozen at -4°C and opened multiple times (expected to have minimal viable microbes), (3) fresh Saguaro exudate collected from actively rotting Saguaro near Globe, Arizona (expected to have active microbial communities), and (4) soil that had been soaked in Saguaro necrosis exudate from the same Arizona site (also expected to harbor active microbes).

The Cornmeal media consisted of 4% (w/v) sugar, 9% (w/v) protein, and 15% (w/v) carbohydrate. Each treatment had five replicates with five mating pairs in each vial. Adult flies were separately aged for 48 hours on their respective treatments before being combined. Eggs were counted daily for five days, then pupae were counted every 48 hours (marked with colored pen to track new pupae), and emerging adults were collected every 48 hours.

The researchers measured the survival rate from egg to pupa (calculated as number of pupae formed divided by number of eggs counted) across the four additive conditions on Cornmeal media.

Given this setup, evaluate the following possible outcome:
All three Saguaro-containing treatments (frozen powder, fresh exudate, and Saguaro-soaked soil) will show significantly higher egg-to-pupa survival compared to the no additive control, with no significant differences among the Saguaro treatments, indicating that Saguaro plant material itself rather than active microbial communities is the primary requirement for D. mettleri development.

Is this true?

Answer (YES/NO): NO